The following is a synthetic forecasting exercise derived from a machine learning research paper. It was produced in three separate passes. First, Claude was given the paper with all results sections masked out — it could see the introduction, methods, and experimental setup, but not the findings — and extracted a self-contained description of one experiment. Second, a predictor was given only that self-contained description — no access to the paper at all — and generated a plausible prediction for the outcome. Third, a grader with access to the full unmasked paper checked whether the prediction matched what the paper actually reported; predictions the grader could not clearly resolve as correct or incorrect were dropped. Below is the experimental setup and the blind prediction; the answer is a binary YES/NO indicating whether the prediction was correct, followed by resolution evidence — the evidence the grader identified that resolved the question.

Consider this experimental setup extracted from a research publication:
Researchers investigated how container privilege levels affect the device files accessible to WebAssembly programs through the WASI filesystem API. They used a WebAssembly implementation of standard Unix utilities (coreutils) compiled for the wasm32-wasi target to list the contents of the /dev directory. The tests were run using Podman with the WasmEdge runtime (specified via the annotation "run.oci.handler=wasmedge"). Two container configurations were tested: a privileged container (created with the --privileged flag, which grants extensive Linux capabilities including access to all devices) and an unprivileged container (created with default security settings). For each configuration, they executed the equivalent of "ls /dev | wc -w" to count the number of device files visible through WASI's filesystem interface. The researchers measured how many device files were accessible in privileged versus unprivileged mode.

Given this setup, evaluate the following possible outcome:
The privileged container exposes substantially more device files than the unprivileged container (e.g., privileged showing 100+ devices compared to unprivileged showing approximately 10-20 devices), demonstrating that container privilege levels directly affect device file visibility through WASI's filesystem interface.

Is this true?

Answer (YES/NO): YES